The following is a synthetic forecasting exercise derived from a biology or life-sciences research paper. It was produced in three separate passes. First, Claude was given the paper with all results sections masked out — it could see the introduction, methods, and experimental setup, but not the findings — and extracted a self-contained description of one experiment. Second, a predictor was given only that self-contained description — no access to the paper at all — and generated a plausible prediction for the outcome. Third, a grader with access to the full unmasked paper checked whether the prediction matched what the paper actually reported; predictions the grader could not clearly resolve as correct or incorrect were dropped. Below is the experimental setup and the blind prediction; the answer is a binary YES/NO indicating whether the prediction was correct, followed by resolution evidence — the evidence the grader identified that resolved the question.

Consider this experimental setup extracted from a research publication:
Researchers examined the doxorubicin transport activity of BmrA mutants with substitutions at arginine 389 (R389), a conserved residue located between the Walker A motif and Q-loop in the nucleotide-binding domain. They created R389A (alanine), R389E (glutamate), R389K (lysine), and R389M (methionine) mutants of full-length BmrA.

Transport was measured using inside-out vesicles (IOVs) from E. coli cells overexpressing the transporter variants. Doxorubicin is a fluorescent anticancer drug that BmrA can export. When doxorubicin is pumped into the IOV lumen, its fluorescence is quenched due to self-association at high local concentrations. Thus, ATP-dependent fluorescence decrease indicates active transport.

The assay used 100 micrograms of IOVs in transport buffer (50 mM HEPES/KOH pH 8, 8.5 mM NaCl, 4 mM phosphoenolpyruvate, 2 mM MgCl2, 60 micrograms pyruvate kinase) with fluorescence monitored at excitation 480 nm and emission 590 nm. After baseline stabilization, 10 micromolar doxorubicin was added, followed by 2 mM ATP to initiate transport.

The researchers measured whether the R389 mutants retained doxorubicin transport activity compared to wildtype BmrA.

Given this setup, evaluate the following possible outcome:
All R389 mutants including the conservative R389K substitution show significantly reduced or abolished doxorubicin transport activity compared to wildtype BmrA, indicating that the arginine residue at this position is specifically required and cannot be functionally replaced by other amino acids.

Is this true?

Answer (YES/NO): YES